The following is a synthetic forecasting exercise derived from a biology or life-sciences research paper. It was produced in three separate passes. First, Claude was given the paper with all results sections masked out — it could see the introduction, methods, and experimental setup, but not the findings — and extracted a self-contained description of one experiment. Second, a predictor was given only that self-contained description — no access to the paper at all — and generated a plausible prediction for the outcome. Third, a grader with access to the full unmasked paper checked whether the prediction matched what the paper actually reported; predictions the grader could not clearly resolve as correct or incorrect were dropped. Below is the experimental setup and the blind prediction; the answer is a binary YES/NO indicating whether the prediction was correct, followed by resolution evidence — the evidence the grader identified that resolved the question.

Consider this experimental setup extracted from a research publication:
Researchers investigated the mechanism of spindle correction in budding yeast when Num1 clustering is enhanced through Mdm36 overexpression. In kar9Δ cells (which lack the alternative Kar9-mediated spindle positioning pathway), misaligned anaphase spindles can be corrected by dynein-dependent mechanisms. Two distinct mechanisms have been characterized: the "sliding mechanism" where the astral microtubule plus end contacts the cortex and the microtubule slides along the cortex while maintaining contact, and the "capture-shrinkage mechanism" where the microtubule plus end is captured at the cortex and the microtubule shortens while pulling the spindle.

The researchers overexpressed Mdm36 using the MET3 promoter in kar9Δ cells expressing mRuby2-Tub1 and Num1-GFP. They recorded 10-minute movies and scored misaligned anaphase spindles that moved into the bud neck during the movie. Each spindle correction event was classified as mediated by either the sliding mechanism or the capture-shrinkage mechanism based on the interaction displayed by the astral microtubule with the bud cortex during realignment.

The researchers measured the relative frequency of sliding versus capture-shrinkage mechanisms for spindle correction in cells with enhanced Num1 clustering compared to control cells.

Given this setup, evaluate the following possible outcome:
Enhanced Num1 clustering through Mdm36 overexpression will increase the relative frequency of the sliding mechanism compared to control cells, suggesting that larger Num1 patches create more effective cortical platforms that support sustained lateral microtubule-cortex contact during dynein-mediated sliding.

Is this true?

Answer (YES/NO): NO